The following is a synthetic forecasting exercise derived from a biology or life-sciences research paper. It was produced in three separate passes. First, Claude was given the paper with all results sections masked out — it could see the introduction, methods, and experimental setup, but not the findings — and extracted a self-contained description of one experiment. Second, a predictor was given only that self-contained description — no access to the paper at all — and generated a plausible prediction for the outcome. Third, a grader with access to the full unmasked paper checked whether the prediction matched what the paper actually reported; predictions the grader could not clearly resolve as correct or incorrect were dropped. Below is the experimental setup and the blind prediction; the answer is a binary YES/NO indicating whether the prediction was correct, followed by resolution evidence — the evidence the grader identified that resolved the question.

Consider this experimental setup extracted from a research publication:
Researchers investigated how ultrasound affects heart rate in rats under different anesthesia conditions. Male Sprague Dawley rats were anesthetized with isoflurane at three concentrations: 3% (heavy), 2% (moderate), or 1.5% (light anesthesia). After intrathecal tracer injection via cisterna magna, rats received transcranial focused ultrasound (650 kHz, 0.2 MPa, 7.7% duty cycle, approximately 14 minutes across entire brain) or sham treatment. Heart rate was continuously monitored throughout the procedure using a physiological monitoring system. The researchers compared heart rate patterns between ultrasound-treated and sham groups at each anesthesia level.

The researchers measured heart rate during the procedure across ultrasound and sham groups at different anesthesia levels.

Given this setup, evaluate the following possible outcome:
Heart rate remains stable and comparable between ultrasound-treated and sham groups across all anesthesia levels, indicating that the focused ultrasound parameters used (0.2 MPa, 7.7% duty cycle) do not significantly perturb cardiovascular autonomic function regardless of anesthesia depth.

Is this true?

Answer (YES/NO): YES